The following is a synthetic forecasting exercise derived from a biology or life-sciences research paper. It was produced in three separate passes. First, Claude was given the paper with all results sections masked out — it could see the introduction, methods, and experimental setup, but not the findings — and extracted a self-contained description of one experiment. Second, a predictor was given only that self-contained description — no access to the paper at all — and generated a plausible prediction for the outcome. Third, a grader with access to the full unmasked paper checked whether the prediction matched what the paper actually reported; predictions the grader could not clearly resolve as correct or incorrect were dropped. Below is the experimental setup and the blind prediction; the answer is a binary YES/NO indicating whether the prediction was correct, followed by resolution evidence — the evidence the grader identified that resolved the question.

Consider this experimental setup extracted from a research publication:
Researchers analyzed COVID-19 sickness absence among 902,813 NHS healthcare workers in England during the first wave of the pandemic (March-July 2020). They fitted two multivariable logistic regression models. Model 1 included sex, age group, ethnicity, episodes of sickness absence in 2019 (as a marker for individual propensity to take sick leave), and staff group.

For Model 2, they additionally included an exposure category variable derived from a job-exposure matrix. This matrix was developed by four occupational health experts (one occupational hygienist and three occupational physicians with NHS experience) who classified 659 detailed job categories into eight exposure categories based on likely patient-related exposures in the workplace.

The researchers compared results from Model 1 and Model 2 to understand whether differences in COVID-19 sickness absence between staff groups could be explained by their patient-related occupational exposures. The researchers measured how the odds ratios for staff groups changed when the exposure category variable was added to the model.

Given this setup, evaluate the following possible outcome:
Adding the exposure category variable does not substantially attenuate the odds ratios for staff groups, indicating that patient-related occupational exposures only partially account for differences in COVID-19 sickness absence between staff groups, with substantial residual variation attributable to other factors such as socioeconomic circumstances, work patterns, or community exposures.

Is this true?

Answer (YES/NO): NO